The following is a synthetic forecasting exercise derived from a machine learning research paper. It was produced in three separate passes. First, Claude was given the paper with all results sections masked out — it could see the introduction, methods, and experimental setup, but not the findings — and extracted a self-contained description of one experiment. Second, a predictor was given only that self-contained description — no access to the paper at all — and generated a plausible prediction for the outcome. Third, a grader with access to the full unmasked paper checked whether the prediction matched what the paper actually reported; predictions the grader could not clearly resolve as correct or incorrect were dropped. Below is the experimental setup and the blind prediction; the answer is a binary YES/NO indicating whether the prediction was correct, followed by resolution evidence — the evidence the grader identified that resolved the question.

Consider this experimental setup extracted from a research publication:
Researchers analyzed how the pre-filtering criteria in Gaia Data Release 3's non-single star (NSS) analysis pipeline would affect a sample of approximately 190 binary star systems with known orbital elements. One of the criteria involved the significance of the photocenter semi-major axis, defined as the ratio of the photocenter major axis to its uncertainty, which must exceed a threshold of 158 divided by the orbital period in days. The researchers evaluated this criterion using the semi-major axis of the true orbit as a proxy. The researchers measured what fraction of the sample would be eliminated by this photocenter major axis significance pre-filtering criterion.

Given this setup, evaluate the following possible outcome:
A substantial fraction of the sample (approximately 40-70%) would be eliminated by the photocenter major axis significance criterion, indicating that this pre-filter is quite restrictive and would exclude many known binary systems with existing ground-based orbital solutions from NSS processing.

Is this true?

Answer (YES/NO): NO